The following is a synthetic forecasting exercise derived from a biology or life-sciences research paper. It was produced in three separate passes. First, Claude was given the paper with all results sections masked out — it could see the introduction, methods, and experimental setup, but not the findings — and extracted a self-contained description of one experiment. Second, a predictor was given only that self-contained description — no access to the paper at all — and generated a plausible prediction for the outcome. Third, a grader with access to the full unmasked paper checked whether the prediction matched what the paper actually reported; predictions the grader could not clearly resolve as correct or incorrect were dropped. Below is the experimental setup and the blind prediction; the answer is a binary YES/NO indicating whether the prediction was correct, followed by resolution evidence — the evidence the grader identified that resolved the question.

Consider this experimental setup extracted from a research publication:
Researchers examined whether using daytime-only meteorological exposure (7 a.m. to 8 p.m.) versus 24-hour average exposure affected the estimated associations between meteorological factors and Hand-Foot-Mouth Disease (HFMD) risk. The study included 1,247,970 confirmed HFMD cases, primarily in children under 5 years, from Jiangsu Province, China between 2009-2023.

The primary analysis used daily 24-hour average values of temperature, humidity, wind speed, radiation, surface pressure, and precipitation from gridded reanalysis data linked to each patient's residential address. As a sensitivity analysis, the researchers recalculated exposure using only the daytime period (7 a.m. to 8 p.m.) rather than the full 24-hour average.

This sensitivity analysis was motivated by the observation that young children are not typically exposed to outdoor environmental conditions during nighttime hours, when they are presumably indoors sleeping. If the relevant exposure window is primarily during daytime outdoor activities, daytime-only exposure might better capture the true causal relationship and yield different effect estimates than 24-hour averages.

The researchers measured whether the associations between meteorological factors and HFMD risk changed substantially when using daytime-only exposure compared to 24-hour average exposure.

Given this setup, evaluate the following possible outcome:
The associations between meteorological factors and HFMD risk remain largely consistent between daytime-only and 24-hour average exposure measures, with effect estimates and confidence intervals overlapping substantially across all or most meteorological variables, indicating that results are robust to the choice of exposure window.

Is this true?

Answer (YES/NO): YES